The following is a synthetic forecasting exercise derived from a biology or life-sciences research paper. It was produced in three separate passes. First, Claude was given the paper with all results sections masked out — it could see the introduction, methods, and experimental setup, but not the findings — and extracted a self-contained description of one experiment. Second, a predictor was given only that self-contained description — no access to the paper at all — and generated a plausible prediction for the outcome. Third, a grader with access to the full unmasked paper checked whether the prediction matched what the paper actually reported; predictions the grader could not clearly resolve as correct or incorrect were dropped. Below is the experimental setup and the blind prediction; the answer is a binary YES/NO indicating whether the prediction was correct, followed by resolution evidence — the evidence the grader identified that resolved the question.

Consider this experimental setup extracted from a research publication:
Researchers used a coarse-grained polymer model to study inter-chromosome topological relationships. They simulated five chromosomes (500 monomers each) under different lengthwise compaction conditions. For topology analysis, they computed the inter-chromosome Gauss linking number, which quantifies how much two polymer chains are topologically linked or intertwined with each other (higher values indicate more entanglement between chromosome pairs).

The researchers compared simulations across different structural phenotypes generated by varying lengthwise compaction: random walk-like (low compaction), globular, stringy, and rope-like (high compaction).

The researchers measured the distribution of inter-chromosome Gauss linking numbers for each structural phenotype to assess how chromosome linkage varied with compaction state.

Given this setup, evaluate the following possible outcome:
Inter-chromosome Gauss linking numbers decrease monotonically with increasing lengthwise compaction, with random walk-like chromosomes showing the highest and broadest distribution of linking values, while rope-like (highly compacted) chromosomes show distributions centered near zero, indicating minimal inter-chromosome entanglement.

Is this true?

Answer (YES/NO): YES